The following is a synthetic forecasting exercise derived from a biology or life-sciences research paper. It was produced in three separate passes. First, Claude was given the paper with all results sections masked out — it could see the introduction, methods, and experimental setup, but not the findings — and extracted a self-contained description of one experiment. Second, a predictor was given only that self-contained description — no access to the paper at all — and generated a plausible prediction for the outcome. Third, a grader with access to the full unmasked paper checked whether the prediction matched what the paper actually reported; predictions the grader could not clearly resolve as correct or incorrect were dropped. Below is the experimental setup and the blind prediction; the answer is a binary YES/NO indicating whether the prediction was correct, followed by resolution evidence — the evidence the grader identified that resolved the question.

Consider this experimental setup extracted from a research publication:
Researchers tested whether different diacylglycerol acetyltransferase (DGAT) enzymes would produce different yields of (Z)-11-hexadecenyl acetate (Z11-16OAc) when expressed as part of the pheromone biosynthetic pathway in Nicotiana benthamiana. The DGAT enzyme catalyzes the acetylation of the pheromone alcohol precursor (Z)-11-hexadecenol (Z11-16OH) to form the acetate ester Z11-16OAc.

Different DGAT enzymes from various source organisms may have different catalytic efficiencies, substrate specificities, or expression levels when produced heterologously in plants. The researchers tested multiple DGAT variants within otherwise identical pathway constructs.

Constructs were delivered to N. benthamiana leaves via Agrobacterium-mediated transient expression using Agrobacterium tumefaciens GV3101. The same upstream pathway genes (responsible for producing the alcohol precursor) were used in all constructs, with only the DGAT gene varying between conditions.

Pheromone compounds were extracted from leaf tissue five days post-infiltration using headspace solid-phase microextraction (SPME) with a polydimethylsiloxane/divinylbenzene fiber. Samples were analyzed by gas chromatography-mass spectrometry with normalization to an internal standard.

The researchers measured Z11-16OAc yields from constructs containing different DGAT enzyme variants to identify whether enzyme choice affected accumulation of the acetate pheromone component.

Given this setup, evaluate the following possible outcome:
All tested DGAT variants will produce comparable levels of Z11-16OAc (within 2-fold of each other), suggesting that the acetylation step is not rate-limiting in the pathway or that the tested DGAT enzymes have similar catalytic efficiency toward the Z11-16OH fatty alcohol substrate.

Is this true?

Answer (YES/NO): NO